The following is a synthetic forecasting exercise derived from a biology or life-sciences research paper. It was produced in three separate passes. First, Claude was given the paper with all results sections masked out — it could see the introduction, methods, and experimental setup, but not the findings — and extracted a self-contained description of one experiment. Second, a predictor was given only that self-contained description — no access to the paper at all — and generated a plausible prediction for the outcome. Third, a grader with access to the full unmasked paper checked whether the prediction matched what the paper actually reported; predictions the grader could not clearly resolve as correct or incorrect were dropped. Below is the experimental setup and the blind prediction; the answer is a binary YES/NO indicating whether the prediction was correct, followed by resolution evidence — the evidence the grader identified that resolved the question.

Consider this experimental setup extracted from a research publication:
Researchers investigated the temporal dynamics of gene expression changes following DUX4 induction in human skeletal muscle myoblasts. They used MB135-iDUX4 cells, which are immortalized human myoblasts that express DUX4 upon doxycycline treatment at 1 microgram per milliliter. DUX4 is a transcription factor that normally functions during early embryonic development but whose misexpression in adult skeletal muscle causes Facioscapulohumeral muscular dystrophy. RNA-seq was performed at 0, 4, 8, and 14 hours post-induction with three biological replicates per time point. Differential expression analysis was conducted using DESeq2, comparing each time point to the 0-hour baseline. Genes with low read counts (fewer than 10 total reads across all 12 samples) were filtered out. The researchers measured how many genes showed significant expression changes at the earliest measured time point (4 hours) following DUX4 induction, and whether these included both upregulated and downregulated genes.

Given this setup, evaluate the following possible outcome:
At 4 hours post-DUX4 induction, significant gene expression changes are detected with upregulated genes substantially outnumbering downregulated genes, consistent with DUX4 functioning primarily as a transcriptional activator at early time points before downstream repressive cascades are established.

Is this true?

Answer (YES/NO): NO